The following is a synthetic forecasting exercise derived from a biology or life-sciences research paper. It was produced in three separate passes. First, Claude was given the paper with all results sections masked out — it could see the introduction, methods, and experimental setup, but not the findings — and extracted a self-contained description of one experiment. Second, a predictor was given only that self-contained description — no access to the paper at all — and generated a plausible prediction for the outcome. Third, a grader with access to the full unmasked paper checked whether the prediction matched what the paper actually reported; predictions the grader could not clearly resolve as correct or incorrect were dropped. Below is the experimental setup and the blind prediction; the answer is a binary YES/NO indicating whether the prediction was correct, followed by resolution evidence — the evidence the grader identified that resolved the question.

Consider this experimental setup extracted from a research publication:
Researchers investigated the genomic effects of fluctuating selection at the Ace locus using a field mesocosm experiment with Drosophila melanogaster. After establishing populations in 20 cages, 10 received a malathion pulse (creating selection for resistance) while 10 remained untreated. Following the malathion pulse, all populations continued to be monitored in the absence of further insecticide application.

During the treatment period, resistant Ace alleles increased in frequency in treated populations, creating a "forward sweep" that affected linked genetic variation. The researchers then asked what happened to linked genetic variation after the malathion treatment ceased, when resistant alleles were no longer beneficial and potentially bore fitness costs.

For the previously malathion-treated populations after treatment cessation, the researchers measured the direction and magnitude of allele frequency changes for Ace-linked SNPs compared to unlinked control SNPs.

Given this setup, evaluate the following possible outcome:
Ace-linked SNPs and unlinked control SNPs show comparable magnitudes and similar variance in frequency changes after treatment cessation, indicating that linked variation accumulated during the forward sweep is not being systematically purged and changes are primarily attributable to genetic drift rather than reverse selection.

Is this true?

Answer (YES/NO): NO